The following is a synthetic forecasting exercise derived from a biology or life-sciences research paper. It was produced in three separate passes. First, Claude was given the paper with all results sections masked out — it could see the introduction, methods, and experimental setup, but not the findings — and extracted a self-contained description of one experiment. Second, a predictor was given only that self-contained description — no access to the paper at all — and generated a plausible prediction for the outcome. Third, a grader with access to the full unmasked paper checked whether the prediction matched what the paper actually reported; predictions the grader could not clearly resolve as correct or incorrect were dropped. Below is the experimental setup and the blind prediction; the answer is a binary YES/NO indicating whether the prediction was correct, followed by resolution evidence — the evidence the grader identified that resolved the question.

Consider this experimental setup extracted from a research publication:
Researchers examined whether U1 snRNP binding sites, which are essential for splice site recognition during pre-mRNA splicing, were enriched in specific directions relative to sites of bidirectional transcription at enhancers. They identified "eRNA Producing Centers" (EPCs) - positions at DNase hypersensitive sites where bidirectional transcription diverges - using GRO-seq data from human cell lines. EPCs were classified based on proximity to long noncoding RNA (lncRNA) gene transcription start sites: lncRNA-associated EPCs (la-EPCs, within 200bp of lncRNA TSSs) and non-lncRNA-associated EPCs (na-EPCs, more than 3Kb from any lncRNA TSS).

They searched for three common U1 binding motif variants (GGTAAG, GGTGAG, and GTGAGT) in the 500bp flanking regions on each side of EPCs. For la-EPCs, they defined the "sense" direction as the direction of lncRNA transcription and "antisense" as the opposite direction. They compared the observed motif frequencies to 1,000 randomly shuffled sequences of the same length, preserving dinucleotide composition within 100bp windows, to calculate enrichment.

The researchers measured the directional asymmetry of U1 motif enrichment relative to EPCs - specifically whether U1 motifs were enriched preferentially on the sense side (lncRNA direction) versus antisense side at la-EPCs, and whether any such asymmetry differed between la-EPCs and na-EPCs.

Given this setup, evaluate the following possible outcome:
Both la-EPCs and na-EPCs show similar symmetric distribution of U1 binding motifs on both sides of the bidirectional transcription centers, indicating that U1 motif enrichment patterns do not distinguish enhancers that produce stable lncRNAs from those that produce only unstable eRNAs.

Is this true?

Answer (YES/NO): NO